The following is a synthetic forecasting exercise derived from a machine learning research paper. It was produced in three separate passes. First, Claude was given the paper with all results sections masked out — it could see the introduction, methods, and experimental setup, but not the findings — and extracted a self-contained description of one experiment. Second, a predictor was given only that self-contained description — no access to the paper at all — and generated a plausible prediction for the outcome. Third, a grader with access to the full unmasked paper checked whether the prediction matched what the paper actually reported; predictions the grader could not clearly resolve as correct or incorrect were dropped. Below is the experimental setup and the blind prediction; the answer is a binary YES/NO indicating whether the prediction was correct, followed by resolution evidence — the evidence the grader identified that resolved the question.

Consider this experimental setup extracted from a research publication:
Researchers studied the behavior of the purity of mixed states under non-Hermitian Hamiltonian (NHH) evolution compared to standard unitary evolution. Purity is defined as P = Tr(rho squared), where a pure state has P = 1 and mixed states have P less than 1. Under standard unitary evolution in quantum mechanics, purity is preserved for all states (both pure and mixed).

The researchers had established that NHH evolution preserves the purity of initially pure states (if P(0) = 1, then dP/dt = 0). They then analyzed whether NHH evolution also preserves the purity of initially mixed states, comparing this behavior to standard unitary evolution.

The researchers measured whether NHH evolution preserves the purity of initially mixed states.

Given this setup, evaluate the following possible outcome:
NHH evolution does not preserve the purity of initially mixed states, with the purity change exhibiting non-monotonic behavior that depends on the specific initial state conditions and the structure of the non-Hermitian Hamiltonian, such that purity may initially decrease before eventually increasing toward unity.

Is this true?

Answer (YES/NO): NO